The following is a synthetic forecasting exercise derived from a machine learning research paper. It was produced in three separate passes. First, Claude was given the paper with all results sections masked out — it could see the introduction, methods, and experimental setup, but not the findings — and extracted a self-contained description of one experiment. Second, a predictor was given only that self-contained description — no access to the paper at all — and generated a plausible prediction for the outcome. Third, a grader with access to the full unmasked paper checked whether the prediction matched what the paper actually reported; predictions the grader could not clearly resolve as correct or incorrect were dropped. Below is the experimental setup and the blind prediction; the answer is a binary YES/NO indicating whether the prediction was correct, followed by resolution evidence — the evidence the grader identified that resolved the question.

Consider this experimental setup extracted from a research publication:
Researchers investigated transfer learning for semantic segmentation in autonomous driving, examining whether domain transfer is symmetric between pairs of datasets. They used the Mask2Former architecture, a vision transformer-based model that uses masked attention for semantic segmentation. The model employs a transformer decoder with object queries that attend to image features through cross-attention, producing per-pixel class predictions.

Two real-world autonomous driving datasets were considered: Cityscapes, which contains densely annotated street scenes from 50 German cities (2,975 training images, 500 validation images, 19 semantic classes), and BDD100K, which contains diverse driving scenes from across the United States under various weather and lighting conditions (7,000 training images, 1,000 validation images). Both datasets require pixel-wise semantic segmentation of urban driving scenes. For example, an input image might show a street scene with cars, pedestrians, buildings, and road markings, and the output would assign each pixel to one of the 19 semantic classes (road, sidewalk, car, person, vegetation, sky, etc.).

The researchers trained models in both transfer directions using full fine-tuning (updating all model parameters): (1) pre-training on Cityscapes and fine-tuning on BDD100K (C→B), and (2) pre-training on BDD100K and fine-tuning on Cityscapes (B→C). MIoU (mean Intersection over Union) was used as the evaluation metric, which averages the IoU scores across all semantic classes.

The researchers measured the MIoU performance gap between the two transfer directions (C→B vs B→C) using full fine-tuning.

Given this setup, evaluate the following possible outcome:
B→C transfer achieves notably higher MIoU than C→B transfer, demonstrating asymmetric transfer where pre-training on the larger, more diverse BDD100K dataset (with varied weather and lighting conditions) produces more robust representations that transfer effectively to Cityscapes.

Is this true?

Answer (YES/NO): NO